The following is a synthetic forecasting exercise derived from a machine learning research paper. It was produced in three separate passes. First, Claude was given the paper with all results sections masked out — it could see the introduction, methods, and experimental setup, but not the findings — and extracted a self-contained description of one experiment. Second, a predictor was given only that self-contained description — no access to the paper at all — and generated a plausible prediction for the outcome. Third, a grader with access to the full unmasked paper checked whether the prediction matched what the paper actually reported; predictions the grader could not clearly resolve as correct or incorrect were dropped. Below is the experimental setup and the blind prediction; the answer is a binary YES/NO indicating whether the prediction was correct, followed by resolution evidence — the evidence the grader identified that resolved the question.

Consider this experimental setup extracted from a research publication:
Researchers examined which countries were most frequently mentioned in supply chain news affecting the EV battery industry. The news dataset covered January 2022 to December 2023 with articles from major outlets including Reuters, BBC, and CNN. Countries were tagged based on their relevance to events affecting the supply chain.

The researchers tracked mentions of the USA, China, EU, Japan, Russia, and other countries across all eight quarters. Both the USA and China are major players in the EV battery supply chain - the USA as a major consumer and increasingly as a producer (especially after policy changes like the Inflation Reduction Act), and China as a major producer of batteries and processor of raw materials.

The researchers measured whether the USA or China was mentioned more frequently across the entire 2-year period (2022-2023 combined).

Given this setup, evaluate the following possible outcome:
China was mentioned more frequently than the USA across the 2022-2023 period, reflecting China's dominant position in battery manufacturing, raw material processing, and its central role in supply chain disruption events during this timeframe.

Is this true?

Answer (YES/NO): NO